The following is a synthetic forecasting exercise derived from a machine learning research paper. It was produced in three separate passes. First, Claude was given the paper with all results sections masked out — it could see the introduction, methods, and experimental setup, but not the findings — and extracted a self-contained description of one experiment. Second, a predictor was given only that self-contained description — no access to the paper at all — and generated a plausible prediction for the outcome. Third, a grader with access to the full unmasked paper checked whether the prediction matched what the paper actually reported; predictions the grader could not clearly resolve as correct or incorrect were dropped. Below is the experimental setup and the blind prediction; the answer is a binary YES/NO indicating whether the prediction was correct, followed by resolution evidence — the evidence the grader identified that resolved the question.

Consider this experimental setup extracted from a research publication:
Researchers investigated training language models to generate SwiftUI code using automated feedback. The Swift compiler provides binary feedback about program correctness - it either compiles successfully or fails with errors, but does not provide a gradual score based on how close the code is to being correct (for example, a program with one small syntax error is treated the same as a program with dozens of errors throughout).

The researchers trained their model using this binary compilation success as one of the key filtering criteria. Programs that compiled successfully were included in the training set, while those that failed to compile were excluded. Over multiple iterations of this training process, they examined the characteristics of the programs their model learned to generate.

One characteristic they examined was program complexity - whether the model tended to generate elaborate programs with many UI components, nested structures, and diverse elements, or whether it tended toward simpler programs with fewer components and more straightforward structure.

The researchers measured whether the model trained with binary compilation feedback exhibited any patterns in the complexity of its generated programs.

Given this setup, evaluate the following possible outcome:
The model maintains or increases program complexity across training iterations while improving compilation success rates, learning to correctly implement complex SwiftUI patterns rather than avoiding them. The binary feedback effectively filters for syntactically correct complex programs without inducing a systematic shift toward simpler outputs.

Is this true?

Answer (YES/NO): NO